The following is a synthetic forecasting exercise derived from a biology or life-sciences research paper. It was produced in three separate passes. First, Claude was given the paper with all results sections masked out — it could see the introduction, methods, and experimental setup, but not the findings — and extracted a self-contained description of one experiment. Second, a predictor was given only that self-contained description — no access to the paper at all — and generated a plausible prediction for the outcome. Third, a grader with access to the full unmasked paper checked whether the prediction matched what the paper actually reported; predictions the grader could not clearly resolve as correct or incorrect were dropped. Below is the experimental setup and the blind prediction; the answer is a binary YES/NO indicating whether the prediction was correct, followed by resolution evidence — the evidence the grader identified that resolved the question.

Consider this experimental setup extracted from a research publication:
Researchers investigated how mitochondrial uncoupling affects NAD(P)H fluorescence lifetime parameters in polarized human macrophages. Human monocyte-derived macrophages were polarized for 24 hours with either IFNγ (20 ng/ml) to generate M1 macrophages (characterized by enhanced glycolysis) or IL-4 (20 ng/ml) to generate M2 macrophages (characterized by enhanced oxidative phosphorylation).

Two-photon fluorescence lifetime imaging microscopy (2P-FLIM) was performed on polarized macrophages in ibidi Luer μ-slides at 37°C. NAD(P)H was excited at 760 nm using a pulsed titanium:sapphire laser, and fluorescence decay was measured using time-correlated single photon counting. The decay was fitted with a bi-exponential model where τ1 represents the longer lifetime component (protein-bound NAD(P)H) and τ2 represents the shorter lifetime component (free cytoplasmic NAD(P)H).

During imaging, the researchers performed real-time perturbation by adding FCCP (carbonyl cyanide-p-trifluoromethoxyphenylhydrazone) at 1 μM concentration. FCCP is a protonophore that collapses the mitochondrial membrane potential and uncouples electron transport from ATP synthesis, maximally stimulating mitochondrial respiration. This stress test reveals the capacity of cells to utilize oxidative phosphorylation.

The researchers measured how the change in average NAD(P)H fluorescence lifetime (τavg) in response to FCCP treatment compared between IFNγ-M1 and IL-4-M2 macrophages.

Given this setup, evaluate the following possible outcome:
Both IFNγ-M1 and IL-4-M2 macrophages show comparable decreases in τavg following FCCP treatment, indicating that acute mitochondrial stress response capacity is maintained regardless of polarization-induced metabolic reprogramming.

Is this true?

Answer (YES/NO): NO